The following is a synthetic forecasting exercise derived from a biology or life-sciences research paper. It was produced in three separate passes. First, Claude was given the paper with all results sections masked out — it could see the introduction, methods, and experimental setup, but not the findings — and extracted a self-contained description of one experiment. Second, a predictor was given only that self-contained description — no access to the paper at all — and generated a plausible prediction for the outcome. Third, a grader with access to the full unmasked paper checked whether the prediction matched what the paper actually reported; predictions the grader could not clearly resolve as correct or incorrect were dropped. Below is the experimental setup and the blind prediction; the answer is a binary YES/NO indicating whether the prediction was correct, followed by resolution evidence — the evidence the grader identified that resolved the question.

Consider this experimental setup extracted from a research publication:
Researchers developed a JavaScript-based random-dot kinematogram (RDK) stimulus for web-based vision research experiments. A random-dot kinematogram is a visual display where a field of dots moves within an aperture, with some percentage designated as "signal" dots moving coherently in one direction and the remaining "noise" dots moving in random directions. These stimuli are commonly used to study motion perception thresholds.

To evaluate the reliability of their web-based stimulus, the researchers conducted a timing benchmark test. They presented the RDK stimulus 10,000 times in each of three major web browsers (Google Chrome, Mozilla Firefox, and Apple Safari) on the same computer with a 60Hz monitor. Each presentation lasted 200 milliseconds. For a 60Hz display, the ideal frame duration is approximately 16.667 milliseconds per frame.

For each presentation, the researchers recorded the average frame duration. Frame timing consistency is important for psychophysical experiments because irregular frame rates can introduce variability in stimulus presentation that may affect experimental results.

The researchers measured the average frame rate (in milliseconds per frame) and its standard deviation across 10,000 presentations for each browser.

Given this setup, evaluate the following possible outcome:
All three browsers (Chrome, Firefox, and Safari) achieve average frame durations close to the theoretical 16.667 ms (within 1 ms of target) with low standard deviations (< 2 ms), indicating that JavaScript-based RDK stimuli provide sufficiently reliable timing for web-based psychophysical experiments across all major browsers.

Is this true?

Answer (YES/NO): NO